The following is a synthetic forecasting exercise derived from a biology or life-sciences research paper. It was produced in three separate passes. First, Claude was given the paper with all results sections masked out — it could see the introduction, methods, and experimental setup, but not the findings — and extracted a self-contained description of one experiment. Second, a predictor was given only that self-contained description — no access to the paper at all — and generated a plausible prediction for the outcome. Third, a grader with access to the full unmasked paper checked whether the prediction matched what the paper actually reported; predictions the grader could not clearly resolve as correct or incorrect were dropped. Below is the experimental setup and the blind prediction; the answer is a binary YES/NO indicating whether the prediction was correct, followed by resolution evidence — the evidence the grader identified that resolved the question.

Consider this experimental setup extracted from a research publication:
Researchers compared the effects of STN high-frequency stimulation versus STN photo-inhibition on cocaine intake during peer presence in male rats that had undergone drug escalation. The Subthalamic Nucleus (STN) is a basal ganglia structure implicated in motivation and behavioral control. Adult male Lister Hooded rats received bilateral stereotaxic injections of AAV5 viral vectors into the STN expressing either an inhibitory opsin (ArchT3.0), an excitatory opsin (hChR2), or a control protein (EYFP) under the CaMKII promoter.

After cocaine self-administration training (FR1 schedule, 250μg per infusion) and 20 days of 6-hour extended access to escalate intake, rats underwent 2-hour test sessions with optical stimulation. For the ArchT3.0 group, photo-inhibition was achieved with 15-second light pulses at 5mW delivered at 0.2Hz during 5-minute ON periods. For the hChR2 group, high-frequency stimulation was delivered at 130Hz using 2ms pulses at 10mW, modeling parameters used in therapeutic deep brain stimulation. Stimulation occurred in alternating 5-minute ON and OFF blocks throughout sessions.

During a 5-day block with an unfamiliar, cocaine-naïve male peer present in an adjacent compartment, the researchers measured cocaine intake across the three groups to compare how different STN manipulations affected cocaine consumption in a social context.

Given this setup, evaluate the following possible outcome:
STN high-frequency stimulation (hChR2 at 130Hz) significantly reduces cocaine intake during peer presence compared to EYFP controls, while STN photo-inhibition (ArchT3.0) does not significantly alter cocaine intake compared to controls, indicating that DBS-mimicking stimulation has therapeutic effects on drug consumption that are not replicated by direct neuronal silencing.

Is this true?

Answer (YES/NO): NO